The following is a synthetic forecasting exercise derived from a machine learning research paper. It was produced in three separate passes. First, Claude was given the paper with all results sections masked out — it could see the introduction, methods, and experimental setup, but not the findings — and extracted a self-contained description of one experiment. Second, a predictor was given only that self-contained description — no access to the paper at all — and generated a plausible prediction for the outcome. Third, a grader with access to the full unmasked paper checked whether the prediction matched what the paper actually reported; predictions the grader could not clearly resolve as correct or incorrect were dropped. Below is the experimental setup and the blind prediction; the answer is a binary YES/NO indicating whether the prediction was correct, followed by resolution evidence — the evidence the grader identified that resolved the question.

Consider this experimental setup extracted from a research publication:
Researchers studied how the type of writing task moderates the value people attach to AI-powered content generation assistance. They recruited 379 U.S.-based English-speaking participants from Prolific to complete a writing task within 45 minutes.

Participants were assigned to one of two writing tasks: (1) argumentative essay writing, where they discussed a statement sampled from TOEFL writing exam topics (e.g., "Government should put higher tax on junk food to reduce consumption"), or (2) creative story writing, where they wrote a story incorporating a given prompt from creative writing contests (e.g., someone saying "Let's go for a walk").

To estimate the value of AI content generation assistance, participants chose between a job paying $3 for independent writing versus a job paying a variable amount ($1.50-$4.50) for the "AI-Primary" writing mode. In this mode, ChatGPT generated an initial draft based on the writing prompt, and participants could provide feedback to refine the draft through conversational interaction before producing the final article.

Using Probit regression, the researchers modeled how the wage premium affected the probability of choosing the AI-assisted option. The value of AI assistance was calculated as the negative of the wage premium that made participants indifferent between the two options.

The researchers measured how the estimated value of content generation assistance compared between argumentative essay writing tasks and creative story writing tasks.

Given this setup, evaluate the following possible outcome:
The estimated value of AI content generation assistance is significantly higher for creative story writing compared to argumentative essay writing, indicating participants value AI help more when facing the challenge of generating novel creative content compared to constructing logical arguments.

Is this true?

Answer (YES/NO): YES